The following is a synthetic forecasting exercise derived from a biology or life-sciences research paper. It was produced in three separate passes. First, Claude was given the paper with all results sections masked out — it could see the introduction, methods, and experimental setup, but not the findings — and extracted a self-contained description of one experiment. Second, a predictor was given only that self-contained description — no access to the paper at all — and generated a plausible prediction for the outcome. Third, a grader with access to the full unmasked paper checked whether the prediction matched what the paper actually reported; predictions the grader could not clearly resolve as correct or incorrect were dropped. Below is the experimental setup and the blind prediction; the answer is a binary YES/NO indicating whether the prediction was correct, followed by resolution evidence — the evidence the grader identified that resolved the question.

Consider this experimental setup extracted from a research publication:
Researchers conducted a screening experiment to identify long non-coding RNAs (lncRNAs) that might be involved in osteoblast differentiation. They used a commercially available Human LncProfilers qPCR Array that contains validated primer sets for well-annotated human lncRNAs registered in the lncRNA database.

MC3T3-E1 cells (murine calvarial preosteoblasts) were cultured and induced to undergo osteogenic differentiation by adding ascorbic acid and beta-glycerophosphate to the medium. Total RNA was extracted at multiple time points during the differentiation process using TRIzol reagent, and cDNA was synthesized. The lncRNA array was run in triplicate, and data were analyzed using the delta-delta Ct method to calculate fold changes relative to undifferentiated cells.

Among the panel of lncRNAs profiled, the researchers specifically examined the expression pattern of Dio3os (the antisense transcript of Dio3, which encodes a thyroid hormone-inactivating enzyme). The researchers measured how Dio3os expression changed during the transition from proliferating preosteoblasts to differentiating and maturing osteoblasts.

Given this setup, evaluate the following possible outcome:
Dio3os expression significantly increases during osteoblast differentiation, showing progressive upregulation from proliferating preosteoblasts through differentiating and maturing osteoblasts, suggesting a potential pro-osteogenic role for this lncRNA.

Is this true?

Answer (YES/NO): NO